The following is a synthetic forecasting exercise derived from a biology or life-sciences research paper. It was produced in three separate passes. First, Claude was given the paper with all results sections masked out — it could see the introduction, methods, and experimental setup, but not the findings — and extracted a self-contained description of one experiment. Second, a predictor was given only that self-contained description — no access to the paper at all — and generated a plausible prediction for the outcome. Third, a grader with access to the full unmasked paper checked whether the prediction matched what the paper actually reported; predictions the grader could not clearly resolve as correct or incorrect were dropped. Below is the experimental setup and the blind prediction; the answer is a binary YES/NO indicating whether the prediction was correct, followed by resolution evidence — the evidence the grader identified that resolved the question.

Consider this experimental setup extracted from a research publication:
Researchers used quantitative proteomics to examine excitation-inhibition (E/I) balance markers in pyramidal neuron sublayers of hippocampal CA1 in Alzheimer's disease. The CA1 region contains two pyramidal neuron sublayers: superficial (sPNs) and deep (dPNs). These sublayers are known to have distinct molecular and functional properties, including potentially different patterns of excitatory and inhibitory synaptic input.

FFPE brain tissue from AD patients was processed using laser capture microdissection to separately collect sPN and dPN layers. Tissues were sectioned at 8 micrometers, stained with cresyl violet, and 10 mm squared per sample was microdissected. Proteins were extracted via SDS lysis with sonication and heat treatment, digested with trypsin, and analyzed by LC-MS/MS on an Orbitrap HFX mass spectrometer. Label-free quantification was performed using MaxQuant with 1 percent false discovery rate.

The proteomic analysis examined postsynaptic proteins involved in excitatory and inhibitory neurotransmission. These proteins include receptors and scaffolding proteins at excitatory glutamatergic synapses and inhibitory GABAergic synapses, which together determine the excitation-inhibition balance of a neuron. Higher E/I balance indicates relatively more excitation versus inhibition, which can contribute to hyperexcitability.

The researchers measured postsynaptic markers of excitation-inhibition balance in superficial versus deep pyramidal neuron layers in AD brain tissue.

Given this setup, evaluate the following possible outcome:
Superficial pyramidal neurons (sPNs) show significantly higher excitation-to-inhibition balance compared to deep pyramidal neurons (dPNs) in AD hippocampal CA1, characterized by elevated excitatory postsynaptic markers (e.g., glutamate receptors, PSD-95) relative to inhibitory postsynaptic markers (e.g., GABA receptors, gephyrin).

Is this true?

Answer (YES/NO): YES